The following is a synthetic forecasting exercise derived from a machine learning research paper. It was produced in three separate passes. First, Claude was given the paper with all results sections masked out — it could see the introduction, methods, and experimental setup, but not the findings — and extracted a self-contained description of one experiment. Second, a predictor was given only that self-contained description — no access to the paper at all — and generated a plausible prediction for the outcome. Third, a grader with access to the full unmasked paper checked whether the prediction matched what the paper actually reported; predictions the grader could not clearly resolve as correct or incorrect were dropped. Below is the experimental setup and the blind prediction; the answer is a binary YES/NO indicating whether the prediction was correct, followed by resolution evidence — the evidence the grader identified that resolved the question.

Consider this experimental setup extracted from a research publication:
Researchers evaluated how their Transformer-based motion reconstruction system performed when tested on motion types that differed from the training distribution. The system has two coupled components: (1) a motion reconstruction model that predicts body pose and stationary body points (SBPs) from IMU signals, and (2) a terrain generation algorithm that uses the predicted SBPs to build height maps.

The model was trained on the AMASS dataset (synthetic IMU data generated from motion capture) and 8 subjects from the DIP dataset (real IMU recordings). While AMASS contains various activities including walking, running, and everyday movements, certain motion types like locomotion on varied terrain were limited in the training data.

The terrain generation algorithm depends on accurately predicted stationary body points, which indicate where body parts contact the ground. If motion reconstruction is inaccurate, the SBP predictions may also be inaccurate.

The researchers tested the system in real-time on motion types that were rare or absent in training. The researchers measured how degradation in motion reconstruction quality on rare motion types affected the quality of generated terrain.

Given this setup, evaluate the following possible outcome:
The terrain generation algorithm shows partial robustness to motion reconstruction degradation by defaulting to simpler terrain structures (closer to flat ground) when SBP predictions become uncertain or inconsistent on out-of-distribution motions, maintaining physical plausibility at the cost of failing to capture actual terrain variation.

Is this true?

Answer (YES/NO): NO